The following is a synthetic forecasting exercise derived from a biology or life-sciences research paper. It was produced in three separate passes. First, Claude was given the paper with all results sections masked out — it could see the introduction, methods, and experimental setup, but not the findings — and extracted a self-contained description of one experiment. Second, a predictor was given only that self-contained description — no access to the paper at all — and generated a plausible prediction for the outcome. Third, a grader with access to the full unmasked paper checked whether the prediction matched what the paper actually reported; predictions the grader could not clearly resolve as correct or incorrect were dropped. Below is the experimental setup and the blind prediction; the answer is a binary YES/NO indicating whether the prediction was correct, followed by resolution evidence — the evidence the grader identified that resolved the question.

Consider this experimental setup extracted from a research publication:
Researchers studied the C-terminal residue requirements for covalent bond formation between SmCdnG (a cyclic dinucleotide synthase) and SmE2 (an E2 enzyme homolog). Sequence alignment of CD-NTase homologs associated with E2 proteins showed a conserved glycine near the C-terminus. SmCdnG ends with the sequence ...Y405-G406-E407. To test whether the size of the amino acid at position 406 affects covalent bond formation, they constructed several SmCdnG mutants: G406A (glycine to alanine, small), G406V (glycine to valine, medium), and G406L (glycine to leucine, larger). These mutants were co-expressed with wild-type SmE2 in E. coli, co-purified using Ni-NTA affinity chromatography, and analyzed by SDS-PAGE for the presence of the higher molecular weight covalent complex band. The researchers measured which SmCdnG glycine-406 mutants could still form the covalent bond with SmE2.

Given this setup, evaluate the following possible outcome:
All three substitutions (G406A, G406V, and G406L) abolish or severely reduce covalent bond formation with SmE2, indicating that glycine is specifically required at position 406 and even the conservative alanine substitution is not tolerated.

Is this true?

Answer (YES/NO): NO